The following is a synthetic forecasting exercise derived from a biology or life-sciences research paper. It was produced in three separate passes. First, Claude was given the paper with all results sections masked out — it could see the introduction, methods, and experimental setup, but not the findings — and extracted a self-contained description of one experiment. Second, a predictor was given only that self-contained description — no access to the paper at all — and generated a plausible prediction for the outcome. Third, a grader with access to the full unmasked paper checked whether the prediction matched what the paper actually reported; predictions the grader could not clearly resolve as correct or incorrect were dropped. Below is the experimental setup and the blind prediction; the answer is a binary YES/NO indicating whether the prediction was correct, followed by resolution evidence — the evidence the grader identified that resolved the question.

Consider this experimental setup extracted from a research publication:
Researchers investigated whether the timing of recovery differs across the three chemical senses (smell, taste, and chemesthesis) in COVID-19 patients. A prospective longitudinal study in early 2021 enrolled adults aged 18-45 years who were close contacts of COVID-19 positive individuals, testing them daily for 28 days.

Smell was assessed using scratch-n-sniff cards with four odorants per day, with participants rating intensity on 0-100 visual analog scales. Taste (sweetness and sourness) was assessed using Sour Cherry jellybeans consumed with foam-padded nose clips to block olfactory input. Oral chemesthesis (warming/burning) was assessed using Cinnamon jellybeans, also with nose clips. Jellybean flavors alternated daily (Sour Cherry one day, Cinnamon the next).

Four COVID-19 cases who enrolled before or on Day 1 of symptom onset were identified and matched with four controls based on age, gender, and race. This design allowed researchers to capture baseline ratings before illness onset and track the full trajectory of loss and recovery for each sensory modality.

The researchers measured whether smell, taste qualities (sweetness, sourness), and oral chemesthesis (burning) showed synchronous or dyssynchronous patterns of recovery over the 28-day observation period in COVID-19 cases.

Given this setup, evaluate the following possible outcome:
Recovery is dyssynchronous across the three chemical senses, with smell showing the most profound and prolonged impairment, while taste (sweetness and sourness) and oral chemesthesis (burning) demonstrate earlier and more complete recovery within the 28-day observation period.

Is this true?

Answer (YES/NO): NO